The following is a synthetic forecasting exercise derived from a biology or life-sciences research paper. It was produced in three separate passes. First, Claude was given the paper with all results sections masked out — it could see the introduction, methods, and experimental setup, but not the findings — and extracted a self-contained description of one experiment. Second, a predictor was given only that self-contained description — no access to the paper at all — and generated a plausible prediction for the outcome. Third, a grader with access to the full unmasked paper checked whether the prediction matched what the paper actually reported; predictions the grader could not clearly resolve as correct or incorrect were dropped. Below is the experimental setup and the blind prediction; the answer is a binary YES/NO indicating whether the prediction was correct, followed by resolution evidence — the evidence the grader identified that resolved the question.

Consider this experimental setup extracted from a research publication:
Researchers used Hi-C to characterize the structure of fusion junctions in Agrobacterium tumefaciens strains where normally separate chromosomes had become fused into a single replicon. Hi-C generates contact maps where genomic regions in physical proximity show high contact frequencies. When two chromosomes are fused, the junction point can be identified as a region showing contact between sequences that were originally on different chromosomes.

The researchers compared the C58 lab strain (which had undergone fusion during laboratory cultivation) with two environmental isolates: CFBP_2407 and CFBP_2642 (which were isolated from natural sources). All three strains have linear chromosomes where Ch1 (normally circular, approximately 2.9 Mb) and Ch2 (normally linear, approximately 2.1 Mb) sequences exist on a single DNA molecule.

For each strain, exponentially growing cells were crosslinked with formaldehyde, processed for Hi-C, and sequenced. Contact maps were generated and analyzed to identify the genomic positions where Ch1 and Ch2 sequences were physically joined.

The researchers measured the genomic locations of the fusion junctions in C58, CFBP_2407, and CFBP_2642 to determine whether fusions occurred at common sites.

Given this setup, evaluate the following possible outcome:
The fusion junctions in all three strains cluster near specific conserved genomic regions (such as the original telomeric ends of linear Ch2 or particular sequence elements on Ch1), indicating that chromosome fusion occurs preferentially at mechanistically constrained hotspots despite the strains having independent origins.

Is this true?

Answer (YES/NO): NO